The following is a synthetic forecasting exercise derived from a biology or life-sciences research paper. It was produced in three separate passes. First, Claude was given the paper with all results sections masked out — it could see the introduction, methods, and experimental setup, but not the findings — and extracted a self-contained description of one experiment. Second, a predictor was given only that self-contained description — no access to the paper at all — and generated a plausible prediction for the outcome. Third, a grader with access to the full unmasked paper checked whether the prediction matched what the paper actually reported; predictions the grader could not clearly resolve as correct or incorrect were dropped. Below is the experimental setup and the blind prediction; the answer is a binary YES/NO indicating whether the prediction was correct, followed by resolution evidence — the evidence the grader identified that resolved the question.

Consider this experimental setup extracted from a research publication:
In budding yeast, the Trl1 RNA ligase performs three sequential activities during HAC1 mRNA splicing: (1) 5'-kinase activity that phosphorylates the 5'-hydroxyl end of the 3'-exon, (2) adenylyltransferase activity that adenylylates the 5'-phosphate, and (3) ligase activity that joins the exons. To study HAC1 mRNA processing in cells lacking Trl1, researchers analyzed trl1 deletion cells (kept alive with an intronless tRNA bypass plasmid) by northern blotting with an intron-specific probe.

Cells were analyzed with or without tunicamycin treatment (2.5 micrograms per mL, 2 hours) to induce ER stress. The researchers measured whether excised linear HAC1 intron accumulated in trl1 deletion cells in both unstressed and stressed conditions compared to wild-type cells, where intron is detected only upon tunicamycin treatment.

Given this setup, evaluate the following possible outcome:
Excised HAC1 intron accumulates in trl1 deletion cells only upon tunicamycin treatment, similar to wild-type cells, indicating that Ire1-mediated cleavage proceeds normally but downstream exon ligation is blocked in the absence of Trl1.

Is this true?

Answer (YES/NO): NO